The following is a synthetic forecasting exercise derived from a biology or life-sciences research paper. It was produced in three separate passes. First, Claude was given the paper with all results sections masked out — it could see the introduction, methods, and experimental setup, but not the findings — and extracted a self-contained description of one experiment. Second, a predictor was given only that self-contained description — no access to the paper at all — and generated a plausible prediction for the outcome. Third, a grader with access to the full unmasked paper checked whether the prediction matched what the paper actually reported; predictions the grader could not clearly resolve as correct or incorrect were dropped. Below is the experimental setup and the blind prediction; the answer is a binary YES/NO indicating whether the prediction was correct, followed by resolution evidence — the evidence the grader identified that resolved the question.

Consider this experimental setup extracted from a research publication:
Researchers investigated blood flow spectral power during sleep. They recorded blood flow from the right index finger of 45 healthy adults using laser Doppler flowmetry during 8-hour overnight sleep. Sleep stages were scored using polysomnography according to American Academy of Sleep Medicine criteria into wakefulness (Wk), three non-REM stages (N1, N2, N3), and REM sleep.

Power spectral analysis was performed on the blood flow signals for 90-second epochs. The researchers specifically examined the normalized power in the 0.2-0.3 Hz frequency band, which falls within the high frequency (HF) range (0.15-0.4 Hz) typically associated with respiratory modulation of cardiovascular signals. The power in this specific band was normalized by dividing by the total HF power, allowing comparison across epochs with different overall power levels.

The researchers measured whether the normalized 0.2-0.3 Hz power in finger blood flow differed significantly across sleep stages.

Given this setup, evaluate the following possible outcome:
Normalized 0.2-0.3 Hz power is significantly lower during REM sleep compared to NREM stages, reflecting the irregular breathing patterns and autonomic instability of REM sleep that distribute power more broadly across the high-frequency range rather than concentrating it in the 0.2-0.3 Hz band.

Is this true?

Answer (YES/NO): NO